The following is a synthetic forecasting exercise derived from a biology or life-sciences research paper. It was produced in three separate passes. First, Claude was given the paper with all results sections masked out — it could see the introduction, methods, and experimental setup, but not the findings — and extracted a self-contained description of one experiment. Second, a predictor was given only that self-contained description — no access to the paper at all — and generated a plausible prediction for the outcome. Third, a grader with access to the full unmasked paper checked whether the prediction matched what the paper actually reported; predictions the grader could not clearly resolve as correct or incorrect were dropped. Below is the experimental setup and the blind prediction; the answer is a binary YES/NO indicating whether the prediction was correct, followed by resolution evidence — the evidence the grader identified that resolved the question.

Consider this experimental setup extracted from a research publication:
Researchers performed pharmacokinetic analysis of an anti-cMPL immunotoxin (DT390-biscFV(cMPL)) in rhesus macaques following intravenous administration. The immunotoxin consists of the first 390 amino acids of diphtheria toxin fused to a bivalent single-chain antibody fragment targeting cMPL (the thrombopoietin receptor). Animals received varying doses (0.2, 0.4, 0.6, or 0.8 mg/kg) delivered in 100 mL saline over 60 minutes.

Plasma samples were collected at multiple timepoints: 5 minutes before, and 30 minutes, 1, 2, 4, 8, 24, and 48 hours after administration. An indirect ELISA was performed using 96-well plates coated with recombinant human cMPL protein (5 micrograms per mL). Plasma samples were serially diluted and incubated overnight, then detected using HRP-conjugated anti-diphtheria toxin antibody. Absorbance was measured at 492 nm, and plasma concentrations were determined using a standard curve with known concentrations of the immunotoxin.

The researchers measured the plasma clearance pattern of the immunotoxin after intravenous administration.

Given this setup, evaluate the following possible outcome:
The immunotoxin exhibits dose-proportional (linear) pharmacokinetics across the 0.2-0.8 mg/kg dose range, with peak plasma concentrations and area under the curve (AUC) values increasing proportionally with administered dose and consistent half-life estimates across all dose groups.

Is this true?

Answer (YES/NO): NO